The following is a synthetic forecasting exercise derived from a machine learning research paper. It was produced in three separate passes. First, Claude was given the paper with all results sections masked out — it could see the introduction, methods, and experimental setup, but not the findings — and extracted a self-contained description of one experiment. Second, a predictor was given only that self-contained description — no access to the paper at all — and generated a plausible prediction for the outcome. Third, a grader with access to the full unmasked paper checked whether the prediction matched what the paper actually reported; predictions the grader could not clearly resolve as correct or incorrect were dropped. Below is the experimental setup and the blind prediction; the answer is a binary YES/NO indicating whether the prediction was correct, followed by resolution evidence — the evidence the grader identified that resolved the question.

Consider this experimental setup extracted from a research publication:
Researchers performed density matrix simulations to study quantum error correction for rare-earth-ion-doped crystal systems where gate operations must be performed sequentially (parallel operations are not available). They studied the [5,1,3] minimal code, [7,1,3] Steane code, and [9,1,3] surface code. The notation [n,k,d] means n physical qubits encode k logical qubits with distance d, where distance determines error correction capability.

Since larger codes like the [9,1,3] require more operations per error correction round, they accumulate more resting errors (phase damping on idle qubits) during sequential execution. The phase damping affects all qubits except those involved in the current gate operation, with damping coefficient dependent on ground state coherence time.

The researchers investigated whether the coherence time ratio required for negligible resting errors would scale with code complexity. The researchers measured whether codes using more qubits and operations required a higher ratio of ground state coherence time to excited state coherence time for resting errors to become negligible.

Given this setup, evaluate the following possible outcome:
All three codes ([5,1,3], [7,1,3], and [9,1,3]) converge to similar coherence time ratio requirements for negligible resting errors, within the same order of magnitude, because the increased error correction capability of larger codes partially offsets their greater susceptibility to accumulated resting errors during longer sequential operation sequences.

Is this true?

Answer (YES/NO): YES